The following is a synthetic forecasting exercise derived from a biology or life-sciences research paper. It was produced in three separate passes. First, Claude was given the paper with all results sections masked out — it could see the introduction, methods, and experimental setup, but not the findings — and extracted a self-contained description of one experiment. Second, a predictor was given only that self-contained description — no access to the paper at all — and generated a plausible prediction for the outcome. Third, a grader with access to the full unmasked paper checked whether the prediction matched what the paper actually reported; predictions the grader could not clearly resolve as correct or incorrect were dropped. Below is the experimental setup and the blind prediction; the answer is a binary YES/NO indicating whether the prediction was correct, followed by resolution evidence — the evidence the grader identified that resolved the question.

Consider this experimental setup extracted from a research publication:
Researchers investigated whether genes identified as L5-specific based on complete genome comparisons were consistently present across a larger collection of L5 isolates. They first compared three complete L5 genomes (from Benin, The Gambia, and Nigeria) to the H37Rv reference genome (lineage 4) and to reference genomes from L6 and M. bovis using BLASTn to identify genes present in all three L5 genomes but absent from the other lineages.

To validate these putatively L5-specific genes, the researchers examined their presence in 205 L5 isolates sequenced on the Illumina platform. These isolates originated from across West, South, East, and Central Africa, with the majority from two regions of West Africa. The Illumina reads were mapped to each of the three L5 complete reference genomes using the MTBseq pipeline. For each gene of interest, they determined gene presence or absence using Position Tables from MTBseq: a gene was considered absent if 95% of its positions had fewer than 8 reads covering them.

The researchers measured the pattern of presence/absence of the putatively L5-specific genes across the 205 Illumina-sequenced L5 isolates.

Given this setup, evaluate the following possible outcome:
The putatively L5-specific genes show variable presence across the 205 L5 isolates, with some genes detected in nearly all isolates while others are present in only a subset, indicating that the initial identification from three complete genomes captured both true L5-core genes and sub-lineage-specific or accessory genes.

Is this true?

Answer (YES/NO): NO